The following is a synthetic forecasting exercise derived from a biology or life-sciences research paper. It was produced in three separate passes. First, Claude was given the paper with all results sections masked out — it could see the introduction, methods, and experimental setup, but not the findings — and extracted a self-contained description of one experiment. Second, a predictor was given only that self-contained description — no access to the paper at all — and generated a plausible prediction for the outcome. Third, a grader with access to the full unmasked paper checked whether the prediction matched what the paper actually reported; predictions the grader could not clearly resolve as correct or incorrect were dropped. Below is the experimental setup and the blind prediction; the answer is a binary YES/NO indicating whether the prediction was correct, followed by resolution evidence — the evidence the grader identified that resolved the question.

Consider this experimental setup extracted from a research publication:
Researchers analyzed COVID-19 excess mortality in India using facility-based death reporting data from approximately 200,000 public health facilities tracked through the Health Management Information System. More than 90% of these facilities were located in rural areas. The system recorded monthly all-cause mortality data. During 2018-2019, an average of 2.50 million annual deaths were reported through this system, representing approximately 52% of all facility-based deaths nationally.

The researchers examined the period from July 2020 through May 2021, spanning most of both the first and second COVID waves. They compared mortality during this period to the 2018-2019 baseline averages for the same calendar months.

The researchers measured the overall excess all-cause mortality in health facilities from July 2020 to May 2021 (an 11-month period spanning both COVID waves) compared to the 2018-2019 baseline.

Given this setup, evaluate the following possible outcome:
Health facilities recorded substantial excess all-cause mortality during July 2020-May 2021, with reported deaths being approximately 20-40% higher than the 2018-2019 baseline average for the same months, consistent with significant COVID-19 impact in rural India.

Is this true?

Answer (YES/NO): YES